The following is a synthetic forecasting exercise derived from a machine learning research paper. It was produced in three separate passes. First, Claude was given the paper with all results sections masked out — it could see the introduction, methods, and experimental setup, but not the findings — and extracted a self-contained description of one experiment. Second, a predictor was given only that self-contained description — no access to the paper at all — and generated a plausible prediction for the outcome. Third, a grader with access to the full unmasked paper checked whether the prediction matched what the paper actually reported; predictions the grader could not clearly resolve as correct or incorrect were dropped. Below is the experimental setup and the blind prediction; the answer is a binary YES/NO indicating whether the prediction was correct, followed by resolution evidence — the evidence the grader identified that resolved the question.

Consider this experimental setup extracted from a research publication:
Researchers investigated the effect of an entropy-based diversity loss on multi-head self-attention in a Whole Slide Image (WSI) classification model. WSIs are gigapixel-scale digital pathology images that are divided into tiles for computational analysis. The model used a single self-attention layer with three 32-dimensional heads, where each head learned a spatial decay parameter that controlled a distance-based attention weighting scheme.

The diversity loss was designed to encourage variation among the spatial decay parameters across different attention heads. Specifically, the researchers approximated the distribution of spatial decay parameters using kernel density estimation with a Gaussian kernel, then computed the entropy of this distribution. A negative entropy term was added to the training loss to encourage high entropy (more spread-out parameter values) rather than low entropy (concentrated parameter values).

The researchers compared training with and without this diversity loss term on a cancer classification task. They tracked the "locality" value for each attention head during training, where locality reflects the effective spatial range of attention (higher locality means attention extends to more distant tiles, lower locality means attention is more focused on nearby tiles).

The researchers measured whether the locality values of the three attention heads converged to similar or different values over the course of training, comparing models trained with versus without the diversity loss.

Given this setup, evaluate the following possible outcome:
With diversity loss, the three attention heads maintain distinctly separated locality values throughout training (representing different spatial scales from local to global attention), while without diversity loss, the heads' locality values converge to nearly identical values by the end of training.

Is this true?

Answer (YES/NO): YES